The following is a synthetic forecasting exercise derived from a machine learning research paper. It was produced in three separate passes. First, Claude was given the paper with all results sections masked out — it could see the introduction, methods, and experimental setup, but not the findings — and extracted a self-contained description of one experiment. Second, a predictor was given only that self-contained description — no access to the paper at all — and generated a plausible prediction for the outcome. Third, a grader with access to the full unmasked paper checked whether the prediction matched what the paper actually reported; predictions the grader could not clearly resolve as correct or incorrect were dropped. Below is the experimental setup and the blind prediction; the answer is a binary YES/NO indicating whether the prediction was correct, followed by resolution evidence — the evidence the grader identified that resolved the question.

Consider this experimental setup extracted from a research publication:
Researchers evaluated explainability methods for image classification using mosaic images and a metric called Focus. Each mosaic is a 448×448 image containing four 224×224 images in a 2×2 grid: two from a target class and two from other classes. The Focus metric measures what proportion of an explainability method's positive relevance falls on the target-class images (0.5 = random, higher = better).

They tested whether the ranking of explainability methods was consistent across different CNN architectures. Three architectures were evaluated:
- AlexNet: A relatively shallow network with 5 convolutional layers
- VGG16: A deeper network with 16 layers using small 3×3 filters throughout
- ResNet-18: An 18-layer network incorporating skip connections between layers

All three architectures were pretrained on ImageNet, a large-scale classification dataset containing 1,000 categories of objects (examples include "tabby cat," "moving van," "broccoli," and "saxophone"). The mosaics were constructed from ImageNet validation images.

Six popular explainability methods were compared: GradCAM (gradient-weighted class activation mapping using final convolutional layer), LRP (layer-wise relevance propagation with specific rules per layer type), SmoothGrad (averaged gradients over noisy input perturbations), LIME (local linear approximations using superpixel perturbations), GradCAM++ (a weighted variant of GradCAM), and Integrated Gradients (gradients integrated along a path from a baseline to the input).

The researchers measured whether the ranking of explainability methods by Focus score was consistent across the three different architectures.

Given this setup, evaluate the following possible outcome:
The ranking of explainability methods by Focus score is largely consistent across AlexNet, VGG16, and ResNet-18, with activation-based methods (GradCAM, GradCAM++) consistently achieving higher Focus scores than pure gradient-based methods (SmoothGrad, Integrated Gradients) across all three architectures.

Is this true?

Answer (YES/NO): YES